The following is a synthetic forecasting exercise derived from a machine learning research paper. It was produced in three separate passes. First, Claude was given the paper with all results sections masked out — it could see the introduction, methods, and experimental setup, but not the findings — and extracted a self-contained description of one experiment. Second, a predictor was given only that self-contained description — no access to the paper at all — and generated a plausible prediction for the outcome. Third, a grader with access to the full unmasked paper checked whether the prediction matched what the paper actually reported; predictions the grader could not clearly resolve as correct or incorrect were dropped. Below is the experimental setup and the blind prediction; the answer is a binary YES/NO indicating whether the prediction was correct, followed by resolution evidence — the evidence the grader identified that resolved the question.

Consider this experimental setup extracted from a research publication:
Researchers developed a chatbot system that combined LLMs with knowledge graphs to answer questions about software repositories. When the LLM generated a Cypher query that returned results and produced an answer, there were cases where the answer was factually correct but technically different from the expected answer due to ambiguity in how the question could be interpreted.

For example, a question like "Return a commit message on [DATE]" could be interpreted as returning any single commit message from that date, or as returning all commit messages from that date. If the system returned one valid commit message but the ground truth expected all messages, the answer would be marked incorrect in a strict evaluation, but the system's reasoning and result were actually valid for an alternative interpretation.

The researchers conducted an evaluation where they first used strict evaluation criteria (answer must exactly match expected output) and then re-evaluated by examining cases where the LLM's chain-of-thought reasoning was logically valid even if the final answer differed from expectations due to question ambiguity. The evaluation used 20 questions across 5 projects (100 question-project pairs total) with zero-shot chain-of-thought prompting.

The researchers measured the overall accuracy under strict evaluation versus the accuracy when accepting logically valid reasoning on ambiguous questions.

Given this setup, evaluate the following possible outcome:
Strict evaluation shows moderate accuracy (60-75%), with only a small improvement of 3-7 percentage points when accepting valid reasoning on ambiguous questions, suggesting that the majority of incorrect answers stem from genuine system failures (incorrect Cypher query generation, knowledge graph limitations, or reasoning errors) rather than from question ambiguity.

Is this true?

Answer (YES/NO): NO